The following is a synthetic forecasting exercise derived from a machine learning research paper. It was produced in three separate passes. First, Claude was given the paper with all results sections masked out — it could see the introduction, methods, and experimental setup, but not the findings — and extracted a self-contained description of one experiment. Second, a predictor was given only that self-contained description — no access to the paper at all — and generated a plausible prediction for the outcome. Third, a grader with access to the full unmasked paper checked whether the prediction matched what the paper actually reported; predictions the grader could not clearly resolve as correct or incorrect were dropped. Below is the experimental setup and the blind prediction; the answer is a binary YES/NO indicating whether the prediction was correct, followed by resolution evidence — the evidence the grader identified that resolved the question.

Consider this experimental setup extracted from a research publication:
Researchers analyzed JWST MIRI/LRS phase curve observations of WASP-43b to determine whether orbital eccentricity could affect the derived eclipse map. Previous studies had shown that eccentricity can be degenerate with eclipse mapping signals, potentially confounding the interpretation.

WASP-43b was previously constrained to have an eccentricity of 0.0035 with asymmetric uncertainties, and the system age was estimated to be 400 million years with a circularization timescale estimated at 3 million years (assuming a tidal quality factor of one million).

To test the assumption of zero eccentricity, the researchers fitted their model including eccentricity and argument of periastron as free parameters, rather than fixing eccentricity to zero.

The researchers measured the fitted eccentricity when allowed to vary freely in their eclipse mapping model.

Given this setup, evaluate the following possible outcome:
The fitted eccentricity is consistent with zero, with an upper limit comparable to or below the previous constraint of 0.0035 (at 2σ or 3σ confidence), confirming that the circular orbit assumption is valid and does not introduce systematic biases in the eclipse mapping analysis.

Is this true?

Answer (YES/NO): NO